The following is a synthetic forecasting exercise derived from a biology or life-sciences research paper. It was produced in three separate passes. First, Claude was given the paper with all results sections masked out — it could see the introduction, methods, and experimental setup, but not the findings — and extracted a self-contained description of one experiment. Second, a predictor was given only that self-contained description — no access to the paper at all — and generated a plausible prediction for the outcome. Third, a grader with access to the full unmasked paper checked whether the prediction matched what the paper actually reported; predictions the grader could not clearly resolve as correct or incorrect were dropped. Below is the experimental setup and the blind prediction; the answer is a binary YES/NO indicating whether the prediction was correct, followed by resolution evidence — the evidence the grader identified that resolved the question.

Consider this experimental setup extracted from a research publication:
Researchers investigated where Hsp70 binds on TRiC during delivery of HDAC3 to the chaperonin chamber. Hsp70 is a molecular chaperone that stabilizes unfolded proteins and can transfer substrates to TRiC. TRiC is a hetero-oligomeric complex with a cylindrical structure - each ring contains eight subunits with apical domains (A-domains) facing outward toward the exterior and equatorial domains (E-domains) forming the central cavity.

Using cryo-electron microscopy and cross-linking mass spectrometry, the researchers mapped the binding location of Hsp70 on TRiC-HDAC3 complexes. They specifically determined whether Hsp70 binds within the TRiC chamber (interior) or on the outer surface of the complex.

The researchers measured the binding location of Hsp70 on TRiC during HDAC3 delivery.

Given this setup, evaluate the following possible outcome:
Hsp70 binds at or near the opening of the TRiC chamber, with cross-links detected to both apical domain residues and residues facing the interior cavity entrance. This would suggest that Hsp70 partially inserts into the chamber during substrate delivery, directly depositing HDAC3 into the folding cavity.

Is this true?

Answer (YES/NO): NO